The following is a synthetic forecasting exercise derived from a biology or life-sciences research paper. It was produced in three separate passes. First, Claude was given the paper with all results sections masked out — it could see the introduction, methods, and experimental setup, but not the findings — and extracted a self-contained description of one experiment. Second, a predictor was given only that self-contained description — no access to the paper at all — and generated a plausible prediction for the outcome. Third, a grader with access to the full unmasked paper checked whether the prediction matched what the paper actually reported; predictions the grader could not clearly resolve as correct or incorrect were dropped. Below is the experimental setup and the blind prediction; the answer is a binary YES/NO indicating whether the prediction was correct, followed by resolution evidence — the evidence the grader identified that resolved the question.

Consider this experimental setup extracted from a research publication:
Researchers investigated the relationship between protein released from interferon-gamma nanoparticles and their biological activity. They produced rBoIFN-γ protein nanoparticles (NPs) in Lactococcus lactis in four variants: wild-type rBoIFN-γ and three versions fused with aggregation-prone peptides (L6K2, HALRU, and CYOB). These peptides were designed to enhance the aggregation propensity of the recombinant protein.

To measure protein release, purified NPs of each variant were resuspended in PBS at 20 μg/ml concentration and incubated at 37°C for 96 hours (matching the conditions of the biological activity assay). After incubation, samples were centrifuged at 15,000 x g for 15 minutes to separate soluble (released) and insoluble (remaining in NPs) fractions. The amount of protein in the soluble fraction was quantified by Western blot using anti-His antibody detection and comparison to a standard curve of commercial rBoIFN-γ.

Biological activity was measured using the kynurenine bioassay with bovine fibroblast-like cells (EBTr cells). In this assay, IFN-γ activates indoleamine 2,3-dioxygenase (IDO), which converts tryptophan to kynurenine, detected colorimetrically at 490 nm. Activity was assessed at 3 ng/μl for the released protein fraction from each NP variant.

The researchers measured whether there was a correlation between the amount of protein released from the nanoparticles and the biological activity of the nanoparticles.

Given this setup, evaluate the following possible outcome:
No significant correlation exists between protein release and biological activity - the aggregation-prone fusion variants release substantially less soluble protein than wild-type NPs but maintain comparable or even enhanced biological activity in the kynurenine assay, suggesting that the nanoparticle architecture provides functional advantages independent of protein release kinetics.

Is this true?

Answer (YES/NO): YES